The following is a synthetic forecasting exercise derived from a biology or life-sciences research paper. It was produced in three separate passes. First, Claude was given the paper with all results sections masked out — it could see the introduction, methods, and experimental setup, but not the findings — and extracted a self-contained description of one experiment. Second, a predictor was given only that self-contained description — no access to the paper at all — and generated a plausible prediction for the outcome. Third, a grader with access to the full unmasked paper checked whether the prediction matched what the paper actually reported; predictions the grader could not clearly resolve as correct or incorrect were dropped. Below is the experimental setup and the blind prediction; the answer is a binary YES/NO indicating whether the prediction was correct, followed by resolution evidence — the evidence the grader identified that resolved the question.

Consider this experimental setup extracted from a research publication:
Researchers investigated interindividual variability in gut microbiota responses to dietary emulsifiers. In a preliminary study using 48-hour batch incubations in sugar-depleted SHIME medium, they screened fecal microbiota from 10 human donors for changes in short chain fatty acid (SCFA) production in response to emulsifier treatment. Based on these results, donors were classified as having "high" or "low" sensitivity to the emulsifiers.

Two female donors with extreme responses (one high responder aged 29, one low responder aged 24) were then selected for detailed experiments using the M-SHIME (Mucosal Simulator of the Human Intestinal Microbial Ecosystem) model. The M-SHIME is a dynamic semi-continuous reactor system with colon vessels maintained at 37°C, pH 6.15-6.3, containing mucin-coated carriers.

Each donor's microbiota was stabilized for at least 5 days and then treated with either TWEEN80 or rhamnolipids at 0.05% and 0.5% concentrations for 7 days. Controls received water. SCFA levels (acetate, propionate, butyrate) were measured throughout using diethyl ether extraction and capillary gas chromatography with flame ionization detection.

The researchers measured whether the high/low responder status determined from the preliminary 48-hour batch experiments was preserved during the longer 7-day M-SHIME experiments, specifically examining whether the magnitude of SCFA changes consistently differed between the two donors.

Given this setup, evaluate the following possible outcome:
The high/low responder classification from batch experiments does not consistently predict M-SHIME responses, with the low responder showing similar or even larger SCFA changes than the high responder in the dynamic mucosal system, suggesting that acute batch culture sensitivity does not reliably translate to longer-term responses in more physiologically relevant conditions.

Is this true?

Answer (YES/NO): NO